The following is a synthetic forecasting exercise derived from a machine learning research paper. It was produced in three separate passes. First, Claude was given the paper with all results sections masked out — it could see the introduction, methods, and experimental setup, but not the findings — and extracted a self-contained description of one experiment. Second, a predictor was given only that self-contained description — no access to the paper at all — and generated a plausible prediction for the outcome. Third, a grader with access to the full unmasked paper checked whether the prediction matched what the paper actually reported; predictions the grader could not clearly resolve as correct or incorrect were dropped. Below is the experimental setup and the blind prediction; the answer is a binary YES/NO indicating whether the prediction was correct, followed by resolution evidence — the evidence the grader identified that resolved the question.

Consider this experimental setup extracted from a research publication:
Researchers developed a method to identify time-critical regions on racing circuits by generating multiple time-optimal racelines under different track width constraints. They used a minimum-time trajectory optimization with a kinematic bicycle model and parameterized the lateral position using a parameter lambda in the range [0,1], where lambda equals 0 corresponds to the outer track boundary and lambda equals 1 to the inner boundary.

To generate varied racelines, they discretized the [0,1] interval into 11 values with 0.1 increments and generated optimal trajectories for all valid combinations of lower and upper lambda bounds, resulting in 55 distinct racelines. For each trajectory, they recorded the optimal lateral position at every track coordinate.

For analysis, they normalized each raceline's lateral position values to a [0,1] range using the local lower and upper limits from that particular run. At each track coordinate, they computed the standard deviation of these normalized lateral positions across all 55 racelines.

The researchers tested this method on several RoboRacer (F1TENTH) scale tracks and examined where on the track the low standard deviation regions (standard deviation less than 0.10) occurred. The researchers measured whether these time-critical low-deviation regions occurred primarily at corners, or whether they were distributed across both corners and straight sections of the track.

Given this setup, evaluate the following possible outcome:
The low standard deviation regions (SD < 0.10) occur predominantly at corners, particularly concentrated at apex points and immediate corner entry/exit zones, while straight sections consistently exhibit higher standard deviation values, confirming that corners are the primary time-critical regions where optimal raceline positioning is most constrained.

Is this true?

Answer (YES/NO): NO